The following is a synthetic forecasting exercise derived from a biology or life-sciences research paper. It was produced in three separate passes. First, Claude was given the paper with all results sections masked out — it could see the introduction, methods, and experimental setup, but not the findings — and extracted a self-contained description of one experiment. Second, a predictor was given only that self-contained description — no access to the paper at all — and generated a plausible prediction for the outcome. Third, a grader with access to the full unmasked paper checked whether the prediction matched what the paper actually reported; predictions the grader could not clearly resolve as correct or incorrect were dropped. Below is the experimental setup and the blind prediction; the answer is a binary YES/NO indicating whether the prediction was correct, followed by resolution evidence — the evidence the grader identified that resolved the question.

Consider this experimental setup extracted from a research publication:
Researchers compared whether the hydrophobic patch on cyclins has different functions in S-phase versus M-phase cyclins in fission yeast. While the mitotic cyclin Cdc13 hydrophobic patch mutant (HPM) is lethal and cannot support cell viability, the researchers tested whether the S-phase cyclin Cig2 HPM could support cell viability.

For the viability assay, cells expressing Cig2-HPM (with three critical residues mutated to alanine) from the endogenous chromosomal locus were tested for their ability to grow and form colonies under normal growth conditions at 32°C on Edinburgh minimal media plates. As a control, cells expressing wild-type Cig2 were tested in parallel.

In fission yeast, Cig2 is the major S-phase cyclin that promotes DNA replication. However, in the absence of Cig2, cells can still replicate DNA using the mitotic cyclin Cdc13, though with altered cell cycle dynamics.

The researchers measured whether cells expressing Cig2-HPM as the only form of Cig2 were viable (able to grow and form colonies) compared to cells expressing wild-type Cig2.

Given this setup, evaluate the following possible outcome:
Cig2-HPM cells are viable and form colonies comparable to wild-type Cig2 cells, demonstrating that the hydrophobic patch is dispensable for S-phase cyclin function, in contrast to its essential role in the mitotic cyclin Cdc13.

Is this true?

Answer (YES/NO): NO